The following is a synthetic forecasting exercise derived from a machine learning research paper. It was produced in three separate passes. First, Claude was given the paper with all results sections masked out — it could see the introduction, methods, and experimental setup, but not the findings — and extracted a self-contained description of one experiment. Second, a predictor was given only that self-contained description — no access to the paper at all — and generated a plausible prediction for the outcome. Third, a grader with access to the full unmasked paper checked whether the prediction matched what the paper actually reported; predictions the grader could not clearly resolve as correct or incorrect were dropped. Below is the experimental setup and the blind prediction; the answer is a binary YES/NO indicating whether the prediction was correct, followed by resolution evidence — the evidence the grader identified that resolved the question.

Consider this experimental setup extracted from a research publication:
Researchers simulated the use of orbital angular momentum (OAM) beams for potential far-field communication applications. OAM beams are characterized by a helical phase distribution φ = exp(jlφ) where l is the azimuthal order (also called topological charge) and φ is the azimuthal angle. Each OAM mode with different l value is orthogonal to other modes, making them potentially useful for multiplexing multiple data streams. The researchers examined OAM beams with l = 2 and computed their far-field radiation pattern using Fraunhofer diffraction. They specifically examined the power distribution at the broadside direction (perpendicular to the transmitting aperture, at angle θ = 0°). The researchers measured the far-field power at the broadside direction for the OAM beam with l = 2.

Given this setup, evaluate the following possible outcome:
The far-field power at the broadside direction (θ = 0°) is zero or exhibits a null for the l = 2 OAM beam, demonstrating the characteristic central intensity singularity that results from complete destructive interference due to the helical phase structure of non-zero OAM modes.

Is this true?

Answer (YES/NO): YES